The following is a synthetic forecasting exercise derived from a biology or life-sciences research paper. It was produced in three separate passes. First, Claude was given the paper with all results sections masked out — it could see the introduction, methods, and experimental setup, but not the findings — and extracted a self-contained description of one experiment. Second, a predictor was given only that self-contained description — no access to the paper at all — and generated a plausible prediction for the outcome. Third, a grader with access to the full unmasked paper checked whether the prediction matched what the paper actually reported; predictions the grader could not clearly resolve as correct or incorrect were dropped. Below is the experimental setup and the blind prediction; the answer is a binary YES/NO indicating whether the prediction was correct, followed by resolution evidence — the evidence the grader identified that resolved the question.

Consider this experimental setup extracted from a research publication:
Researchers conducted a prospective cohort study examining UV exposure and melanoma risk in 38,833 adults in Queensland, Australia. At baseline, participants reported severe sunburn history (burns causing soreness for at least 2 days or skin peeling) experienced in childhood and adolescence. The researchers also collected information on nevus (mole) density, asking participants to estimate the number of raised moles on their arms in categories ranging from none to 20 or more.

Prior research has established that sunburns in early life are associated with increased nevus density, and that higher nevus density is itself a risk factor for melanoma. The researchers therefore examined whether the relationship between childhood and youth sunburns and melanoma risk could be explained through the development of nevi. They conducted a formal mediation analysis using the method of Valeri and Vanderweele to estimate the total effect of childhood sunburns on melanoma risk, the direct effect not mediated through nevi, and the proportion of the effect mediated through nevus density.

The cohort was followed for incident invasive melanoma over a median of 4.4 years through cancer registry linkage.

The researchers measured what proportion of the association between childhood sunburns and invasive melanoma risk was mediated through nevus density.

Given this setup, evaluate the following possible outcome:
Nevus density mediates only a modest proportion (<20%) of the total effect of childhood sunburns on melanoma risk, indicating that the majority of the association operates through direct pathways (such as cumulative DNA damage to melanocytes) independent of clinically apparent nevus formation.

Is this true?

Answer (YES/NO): YES